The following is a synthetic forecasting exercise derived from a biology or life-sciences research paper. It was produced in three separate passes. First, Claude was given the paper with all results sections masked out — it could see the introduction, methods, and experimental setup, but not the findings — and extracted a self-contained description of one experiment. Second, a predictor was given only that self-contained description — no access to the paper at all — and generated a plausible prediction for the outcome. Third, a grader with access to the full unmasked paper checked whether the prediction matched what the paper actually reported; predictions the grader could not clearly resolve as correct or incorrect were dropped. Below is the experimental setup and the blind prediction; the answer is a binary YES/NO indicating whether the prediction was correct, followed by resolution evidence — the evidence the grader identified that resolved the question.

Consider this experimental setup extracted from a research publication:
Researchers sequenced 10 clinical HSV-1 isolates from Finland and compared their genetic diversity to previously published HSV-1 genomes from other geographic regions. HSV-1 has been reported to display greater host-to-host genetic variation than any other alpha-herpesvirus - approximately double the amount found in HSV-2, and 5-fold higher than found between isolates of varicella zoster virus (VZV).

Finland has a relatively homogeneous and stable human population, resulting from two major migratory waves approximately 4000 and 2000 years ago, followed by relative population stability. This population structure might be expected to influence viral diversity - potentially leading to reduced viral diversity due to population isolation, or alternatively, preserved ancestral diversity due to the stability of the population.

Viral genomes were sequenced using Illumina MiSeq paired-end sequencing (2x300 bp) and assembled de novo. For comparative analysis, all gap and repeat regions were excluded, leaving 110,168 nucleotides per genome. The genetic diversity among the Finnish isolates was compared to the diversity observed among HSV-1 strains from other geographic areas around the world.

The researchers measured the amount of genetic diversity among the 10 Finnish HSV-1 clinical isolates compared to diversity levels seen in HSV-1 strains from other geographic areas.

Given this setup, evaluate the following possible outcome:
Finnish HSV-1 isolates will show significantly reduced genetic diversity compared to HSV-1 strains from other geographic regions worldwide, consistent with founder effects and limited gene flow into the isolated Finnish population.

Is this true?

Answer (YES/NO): NO